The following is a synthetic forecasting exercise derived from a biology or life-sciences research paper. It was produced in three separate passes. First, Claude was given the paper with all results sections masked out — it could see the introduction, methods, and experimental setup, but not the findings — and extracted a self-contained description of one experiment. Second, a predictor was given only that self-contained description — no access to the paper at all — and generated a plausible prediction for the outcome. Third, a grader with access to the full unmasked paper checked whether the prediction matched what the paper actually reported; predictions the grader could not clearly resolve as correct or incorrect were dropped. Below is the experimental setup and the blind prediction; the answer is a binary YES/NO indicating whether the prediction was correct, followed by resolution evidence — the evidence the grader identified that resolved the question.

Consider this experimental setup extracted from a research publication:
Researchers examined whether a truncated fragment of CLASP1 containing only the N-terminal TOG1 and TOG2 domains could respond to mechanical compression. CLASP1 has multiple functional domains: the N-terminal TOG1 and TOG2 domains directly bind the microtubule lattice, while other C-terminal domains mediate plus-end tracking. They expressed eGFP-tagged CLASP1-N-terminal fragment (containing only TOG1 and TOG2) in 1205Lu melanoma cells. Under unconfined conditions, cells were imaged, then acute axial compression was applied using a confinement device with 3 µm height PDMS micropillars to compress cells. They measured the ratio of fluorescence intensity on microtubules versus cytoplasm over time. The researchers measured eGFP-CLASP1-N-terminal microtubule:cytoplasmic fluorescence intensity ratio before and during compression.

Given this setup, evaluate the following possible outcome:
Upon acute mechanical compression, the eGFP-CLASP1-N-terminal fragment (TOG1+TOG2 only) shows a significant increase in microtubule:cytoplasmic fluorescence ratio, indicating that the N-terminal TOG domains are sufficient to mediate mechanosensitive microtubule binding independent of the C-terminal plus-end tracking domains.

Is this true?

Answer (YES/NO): YES